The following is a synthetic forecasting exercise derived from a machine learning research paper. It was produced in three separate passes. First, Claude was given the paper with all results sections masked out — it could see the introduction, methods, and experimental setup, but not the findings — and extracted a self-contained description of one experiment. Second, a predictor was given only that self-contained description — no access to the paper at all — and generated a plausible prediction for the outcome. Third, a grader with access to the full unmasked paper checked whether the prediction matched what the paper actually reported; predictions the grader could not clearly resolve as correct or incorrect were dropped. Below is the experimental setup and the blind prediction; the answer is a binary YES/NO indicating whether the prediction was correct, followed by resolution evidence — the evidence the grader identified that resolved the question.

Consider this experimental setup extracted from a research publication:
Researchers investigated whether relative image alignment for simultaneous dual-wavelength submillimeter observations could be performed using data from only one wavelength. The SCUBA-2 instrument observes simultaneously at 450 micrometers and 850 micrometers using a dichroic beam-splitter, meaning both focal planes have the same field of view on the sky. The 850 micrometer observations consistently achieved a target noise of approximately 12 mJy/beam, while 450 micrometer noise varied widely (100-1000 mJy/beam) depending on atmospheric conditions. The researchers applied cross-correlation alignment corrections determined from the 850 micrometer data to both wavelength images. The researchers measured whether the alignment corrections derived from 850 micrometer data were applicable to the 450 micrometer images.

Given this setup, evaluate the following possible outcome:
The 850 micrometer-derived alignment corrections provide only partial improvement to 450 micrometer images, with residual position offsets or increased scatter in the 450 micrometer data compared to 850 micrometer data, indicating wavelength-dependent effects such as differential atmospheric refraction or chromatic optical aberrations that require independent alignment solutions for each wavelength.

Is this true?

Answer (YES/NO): NO